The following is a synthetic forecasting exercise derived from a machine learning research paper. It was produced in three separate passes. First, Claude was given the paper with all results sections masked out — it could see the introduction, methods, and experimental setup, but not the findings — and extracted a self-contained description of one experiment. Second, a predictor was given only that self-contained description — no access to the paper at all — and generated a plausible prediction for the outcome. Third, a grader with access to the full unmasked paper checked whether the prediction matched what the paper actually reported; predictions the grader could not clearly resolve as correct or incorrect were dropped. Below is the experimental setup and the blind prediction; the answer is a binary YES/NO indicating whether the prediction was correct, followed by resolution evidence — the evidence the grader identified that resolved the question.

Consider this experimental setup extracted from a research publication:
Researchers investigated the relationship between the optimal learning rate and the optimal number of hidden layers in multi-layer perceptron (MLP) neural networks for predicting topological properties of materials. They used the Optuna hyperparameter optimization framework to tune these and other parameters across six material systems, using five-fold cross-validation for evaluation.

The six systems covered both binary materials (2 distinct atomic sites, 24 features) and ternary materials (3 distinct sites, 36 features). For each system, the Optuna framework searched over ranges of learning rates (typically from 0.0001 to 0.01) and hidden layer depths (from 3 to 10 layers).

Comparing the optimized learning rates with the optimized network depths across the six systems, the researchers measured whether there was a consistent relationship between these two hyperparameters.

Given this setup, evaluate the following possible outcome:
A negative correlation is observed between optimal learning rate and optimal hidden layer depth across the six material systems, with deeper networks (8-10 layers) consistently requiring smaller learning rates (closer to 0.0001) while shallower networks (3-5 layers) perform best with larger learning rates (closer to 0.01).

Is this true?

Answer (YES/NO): NO